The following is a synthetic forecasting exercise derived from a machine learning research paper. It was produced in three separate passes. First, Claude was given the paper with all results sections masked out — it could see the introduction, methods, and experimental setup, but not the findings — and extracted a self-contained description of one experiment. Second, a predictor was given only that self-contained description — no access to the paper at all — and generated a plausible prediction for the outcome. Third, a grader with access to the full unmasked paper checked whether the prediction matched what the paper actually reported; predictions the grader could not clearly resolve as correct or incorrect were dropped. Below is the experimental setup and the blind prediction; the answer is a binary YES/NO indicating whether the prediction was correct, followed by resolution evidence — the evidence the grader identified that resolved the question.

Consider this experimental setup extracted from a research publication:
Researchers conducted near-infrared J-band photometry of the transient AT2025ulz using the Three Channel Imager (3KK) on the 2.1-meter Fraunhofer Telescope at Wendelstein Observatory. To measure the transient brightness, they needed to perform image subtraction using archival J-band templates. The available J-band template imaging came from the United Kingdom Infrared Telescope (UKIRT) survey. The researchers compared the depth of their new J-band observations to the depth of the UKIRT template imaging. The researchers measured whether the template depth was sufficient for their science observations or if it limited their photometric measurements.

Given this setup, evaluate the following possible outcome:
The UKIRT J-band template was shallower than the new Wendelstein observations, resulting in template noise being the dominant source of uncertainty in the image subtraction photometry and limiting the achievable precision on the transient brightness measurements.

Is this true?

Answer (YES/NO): YES